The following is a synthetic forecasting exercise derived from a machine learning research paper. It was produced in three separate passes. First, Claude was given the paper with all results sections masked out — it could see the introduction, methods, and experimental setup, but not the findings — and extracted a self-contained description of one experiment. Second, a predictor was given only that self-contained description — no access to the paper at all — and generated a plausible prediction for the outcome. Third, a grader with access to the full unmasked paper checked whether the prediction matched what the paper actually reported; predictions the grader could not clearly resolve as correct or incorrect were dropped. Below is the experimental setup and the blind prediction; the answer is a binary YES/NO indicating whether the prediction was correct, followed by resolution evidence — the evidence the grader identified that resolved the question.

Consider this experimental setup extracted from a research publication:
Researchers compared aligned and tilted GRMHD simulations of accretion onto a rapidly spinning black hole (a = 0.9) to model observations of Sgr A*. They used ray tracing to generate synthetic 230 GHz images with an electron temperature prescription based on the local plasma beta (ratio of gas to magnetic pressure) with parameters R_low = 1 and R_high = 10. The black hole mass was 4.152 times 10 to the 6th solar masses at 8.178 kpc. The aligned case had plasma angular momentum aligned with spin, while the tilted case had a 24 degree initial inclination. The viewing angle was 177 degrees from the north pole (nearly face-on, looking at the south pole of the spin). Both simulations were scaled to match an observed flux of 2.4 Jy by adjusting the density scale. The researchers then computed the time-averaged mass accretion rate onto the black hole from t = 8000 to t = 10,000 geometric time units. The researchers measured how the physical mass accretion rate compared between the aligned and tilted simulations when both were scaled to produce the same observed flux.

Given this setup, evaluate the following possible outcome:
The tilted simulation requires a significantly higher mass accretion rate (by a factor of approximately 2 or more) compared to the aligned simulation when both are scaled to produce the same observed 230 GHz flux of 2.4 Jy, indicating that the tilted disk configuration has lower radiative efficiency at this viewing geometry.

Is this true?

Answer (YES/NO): NO